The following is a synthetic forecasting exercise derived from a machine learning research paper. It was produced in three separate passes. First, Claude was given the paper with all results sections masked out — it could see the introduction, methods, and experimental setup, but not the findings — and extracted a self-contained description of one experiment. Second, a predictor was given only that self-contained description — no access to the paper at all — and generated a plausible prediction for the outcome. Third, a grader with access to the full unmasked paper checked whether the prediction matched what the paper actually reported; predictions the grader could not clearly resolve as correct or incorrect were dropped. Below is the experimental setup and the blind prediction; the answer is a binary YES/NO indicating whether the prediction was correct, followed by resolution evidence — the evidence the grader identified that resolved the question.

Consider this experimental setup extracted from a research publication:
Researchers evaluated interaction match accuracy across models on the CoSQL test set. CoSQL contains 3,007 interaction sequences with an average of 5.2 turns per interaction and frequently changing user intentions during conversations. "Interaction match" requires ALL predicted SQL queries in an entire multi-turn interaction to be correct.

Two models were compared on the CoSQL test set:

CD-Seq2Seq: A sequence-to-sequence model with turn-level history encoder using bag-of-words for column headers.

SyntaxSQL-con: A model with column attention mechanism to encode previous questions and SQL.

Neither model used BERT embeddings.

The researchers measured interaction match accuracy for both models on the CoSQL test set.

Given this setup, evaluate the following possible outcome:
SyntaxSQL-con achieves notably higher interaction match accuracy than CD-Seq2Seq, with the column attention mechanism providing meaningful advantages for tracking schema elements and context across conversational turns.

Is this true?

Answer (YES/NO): NO